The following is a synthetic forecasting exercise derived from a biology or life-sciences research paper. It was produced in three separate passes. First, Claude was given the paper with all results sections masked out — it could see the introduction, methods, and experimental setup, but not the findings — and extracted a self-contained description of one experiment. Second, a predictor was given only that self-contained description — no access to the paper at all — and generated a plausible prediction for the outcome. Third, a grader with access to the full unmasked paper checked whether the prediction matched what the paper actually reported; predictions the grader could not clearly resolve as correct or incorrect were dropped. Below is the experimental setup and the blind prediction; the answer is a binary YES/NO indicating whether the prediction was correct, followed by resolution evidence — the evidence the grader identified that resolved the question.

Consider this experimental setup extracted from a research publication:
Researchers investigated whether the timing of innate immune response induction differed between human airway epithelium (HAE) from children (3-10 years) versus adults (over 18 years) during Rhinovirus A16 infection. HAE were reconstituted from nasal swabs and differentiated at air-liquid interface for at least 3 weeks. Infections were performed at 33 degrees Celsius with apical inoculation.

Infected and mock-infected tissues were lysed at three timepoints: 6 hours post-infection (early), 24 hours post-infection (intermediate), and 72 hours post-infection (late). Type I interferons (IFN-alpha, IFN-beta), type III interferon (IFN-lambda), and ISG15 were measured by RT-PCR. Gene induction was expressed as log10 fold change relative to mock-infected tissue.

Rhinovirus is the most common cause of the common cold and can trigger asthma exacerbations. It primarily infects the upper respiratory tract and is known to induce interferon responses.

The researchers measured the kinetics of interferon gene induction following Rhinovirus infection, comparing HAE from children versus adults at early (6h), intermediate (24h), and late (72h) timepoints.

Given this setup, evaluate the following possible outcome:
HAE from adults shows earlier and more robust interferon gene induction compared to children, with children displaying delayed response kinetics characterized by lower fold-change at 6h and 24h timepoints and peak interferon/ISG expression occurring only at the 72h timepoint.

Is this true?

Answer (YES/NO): NO